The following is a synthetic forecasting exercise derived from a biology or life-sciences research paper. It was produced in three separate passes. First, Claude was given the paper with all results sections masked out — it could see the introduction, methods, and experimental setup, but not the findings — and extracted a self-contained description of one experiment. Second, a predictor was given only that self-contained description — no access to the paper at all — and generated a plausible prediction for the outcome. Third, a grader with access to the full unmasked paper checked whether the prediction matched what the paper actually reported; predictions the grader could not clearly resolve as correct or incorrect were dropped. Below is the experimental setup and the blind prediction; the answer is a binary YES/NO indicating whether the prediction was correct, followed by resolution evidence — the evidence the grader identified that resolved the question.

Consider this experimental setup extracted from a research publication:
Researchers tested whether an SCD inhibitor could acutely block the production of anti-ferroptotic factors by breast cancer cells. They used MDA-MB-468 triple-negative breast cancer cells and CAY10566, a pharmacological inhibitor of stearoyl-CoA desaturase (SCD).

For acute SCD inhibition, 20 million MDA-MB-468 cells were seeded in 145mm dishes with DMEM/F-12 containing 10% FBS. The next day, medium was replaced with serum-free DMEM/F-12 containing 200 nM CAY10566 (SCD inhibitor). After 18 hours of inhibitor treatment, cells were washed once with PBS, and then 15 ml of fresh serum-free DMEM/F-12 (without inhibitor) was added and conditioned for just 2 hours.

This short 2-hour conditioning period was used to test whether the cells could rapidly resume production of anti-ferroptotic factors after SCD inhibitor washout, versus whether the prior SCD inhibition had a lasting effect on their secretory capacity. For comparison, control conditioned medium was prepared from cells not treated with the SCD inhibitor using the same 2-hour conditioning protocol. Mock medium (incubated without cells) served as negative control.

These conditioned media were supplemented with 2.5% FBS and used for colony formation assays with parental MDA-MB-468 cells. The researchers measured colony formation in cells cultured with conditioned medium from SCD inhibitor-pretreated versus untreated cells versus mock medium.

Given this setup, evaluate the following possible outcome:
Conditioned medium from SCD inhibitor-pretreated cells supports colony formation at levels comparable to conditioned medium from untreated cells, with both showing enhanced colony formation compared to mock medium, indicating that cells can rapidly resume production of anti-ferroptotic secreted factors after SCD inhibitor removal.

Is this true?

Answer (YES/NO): NO